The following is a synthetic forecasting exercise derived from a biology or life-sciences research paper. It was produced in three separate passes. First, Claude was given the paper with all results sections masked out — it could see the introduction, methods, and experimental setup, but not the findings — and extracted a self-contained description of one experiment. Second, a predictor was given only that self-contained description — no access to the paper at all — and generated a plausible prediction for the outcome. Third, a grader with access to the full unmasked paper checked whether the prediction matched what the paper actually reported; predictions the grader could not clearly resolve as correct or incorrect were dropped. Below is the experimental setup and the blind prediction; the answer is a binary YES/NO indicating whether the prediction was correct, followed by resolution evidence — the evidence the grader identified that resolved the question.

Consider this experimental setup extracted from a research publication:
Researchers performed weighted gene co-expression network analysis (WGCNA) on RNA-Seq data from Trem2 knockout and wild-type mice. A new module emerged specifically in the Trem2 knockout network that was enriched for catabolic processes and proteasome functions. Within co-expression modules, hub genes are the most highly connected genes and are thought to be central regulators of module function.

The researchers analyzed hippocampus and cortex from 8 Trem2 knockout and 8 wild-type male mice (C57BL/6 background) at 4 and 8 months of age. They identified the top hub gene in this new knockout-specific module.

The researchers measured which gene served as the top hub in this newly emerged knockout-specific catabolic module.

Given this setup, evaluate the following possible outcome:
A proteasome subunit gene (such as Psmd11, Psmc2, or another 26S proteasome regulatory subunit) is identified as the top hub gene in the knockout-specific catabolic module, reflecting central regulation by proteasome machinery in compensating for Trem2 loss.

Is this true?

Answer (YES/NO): NO